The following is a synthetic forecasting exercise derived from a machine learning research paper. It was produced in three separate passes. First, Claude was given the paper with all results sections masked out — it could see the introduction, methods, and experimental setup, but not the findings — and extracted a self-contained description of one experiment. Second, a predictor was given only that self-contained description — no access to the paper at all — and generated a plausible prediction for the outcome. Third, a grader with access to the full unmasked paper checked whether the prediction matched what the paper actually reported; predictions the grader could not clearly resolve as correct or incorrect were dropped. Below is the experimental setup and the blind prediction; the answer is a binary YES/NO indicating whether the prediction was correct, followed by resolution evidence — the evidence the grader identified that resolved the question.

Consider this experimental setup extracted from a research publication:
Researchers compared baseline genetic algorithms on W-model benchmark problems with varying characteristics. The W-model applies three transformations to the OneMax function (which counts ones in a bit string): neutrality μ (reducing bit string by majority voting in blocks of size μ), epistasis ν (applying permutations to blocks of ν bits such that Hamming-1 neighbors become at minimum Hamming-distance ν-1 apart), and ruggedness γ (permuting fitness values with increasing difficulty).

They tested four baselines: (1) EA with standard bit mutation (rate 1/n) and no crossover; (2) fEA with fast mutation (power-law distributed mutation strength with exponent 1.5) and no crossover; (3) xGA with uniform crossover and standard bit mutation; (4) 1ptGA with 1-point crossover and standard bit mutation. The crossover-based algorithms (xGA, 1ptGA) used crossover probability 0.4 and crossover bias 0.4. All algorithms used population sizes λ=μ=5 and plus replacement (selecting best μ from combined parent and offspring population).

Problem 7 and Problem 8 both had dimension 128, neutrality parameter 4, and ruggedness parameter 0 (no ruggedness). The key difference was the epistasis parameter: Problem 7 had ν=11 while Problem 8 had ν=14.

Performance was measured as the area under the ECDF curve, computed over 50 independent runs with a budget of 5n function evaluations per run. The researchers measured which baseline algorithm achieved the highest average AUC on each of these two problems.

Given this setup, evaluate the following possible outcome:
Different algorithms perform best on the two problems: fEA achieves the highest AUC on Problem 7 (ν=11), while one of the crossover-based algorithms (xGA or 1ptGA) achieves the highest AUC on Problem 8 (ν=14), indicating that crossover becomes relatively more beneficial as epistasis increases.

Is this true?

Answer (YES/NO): NO